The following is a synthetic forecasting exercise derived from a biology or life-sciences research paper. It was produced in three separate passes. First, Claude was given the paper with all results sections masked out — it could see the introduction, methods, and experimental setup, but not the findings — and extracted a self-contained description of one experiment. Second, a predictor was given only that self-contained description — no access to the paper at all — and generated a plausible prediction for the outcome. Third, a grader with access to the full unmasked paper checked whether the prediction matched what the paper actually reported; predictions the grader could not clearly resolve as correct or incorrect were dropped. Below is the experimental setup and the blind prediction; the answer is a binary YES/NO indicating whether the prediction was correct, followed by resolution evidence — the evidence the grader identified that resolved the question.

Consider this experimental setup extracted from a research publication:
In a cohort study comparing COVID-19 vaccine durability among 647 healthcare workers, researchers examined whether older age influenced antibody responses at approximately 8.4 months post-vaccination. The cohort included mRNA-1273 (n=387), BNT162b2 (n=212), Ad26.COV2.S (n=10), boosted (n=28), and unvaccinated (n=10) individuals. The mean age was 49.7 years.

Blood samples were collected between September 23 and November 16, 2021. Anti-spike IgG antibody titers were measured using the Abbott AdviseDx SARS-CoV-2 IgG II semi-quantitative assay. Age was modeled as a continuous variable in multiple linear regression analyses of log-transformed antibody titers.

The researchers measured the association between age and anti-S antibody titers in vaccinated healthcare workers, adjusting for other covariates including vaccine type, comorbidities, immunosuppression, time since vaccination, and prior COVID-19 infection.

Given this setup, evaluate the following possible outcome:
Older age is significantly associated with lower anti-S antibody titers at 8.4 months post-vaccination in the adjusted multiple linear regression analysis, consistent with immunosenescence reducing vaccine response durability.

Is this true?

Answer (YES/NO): YES